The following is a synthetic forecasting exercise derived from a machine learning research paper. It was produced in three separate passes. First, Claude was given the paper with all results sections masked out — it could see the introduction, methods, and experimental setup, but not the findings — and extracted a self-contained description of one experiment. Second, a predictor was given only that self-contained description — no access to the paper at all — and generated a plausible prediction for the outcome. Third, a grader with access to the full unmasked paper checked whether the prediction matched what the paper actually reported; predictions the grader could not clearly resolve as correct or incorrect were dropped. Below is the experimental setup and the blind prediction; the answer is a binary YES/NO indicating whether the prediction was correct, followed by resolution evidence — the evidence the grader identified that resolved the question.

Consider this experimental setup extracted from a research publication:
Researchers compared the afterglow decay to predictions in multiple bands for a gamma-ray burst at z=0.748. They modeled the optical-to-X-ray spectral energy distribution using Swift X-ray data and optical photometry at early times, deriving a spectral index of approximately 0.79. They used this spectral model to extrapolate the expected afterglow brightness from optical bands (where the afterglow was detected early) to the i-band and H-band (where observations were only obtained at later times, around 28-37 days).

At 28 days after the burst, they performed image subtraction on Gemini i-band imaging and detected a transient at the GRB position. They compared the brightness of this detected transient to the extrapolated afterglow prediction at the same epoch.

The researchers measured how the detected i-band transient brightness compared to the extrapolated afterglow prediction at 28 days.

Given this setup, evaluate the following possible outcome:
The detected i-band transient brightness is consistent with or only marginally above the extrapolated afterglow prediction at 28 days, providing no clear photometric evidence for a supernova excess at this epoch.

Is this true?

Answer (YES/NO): NO